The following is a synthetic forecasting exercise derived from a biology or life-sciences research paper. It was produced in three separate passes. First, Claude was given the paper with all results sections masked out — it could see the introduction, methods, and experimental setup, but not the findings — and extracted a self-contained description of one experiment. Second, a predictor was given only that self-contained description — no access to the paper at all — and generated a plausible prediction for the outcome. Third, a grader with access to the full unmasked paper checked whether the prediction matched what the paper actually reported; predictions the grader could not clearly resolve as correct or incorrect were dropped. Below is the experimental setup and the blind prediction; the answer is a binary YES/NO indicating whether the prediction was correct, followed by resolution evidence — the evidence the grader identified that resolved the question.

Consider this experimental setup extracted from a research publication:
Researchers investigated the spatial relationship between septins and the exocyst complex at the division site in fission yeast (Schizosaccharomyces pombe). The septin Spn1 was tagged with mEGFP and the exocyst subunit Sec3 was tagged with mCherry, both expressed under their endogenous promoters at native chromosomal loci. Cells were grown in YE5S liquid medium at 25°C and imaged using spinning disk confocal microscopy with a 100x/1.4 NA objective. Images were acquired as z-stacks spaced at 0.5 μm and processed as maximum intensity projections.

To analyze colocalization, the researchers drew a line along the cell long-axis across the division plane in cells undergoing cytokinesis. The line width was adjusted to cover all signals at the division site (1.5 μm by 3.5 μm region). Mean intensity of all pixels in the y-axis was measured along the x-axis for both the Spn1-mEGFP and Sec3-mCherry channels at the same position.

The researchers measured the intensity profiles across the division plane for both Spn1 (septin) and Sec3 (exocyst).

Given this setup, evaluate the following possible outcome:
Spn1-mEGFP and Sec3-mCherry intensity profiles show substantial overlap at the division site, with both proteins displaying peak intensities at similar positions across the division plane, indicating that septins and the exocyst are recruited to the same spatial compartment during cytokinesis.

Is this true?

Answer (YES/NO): YES